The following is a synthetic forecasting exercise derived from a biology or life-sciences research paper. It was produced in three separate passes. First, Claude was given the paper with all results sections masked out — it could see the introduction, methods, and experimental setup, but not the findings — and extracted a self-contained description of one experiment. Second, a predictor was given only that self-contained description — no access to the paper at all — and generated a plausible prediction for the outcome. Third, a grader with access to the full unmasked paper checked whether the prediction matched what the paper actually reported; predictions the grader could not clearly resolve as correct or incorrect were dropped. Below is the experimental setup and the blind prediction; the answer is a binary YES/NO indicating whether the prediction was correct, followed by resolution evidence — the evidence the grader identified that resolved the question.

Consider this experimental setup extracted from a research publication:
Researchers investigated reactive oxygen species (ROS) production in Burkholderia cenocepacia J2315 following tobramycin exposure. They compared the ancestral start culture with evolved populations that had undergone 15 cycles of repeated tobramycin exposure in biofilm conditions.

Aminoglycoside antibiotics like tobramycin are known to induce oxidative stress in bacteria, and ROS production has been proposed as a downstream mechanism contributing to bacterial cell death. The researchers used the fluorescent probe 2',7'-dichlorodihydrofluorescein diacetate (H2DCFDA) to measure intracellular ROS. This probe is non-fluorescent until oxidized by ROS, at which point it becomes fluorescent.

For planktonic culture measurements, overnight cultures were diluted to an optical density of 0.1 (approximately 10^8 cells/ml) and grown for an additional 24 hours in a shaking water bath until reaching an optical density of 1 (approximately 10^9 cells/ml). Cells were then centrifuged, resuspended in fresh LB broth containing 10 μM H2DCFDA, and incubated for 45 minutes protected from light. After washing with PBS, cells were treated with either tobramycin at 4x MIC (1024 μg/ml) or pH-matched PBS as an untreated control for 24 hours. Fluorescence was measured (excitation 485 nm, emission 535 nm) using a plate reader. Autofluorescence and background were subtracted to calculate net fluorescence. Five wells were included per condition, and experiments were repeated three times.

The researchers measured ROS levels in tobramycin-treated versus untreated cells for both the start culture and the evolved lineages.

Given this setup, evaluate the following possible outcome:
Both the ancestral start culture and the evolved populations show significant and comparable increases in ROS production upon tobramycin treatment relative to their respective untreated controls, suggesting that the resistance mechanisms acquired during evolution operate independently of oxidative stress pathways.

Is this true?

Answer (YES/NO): NO